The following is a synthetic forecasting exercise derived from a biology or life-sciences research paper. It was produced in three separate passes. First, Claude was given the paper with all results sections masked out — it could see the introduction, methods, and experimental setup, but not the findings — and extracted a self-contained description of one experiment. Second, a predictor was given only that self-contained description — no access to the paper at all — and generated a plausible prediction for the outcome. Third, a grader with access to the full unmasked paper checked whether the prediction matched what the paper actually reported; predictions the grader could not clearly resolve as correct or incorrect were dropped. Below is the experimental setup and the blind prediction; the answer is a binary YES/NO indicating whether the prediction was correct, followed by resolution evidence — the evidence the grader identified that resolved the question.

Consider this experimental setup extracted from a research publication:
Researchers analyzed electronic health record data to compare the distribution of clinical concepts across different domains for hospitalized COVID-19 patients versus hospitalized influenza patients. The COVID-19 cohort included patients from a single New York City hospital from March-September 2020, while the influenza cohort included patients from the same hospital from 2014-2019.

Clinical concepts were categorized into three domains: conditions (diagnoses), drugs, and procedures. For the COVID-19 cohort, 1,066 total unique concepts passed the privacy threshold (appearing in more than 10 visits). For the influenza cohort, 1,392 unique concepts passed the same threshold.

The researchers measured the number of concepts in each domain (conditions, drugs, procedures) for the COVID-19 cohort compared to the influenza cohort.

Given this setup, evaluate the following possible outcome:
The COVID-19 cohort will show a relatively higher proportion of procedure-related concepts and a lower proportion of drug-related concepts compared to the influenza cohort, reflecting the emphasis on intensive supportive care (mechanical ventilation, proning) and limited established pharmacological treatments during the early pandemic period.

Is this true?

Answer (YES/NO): NO